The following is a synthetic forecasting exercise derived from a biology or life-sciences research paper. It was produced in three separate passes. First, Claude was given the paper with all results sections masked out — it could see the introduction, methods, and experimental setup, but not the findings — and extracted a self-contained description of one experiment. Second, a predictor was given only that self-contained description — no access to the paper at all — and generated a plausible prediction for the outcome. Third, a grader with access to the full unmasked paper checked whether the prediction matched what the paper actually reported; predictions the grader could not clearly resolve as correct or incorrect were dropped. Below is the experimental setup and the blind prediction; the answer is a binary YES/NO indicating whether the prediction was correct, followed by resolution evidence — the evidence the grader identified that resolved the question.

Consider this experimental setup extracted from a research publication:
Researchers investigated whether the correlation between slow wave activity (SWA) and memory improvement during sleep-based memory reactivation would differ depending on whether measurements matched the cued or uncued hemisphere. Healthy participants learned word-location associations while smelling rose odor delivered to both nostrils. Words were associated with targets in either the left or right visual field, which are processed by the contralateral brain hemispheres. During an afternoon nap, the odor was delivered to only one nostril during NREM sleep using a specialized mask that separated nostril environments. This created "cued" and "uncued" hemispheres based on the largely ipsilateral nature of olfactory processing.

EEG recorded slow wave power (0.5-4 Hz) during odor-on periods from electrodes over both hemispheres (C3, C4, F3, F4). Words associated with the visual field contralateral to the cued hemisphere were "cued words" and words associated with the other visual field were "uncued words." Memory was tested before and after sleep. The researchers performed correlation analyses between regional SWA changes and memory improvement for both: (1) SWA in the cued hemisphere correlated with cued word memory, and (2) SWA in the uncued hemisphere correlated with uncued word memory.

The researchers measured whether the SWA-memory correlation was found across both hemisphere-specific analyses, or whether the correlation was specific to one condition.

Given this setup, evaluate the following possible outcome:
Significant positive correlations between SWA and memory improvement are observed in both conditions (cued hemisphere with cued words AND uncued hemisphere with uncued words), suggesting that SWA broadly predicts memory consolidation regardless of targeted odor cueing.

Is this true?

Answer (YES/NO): NO